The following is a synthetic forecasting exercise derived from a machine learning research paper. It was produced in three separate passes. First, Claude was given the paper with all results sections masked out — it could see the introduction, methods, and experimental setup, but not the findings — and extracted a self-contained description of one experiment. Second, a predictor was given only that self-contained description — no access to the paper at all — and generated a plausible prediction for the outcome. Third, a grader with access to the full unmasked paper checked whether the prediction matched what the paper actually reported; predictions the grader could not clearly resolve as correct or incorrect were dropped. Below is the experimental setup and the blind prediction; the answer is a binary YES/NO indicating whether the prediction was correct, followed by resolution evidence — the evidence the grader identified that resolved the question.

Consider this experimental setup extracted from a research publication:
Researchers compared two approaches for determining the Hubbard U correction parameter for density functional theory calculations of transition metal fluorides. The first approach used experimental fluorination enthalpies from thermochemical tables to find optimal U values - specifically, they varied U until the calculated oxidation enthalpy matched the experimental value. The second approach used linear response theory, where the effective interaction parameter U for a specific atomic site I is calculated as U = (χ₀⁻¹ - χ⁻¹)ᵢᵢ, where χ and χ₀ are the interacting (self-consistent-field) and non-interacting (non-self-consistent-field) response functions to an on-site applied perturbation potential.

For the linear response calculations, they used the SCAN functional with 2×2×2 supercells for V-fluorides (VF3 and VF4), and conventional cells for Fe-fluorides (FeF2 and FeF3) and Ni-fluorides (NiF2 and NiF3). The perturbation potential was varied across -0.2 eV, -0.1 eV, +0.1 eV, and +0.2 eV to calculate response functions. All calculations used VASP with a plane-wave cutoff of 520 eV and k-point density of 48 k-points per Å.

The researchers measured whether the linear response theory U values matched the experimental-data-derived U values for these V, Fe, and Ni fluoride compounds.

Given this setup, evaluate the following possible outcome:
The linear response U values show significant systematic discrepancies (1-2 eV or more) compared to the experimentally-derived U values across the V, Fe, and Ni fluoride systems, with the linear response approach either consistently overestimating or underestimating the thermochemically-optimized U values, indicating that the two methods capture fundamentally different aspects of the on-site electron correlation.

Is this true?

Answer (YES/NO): YES